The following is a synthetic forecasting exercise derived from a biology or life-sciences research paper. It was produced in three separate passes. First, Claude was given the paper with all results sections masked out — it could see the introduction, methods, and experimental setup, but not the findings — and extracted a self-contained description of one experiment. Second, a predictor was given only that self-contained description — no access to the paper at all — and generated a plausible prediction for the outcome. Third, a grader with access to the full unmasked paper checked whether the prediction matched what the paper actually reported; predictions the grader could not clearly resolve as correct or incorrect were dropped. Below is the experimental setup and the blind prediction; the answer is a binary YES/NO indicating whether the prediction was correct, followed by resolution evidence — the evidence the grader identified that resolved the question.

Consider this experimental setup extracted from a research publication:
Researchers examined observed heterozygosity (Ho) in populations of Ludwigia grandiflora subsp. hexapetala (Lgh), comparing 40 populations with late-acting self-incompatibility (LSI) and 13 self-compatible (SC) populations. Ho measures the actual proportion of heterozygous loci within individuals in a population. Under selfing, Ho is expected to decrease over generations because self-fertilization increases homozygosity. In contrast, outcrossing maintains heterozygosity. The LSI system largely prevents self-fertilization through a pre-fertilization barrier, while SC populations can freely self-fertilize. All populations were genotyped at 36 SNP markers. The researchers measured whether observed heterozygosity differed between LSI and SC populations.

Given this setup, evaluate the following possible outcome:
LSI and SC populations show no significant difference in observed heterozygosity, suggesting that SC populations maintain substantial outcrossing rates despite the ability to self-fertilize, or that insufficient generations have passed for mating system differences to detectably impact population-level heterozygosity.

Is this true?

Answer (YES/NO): NO